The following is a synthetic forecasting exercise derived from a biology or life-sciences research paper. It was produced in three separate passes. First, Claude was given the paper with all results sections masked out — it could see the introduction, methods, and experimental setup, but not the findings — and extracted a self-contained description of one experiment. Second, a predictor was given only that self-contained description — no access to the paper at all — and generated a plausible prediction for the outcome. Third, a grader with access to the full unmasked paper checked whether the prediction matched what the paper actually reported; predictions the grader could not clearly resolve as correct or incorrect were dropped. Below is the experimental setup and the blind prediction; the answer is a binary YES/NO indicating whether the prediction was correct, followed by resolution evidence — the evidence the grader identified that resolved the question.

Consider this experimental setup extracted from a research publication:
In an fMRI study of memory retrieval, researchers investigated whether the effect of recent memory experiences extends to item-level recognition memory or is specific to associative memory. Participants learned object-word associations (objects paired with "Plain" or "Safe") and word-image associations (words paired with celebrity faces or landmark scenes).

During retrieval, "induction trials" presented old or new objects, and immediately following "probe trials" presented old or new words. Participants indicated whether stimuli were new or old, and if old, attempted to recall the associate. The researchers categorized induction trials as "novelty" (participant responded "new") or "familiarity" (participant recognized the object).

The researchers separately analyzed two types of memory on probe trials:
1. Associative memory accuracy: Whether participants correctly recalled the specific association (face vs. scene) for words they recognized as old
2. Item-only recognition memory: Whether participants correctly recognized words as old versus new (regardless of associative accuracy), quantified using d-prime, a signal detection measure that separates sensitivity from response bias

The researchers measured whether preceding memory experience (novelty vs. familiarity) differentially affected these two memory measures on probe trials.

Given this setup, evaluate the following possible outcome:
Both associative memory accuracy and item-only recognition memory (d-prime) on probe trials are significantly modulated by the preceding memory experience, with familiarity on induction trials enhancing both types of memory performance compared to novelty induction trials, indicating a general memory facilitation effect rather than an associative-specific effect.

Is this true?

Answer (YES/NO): NO